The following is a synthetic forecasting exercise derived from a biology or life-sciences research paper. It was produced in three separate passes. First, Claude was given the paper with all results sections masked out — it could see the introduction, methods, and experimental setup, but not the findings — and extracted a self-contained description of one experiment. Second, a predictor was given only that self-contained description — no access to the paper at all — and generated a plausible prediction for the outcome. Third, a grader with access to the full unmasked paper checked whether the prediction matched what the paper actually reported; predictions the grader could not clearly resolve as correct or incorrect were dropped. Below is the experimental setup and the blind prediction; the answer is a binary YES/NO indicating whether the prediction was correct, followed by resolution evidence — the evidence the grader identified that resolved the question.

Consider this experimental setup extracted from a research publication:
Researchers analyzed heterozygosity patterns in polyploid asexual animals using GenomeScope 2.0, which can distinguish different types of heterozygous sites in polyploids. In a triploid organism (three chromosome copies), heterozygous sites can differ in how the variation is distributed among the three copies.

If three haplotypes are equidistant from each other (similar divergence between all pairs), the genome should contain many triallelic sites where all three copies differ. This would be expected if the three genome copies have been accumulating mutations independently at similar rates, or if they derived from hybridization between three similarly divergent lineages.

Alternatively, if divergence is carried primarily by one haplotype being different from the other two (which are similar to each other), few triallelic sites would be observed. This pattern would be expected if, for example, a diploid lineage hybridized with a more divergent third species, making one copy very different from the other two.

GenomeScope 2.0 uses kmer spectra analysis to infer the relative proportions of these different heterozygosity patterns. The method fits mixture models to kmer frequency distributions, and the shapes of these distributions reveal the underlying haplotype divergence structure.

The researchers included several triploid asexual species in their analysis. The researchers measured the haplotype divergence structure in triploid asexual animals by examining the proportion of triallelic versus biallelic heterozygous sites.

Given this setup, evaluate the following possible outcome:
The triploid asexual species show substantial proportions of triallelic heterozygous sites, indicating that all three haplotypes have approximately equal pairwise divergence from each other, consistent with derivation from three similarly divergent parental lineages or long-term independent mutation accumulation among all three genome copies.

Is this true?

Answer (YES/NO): NO